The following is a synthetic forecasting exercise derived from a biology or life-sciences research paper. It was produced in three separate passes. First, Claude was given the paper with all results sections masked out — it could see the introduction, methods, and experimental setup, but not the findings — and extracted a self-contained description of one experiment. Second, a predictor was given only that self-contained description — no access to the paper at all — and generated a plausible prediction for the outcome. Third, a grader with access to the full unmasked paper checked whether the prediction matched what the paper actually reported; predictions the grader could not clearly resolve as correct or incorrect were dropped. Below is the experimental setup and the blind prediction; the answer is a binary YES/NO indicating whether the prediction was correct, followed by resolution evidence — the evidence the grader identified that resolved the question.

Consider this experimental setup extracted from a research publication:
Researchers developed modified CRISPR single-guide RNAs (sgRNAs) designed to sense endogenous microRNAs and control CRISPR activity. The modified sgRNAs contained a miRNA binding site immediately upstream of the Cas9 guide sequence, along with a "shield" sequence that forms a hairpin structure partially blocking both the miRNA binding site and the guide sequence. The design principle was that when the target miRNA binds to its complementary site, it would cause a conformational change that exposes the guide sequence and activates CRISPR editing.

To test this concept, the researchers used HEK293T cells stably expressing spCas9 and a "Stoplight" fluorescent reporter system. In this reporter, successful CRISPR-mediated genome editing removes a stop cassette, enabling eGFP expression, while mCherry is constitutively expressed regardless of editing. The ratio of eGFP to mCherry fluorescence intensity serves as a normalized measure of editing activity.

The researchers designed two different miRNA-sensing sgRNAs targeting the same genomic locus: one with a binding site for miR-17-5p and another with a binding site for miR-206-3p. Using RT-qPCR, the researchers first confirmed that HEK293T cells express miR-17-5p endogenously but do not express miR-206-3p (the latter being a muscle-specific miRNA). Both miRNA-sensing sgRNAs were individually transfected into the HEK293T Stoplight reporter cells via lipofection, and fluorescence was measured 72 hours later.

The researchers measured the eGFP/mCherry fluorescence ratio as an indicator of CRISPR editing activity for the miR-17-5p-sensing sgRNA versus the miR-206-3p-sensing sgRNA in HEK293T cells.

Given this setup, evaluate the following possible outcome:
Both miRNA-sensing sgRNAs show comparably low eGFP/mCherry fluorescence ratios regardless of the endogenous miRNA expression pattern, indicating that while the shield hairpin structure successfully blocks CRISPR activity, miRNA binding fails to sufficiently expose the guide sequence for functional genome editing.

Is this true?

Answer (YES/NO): NO